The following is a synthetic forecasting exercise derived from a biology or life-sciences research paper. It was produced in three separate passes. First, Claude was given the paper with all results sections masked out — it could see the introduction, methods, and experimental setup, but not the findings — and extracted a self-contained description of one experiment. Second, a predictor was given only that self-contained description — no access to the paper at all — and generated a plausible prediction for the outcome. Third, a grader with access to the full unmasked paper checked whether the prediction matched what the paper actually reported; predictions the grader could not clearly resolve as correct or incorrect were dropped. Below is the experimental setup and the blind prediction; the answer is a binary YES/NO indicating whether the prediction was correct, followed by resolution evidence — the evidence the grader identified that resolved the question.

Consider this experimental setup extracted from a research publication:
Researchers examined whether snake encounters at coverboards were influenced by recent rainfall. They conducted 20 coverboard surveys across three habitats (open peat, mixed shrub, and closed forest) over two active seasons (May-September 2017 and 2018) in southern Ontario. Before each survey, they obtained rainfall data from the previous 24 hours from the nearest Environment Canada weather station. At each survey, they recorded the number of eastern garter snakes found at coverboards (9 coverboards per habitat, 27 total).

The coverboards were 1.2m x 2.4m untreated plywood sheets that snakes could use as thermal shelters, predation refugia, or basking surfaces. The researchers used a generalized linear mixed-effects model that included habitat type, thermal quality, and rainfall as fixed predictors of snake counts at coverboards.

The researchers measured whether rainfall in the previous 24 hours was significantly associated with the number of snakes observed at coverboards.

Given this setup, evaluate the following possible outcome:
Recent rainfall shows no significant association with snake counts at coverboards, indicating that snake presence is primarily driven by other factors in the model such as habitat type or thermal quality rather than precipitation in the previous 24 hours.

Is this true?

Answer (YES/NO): YES